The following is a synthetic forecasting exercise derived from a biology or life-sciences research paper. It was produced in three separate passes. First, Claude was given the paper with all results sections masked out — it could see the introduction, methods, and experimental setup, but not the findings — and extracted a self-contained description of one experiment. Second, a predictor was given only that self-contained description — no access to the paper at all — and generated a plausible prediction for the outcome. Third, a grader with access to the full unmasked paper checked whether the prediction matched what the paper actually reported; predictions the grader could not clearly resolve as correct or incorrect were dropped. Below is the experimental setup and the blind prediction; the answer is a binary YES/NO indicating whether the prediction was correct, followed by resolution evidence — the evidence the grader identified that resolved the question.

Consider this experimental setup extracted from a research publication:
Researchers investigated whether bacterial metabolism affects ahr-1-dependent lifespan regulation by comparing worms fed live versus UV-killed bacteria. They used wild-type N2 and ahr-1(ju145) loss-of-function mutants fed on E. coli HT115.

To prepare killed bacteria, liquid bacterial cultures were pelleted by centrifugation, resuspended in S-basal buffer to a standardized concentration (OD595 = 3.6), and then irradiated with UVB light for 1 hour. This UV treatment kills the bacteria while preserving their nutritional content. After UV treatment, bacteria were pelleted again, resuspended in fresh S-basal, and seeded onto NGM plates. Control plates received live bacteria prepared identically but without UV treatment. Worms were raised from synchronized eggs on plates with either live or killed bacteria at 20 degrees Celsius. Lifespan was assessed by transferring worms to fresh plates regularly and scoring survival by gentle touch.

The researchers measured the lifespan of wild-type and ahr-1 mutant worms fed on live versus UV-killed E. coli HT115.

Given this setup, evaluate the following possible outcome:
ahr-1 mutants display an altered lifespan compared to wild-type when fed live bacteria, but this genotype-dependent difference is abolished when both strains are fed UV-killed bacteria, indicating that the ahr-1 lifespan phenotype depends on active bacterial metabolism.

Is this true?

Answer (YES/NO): YES